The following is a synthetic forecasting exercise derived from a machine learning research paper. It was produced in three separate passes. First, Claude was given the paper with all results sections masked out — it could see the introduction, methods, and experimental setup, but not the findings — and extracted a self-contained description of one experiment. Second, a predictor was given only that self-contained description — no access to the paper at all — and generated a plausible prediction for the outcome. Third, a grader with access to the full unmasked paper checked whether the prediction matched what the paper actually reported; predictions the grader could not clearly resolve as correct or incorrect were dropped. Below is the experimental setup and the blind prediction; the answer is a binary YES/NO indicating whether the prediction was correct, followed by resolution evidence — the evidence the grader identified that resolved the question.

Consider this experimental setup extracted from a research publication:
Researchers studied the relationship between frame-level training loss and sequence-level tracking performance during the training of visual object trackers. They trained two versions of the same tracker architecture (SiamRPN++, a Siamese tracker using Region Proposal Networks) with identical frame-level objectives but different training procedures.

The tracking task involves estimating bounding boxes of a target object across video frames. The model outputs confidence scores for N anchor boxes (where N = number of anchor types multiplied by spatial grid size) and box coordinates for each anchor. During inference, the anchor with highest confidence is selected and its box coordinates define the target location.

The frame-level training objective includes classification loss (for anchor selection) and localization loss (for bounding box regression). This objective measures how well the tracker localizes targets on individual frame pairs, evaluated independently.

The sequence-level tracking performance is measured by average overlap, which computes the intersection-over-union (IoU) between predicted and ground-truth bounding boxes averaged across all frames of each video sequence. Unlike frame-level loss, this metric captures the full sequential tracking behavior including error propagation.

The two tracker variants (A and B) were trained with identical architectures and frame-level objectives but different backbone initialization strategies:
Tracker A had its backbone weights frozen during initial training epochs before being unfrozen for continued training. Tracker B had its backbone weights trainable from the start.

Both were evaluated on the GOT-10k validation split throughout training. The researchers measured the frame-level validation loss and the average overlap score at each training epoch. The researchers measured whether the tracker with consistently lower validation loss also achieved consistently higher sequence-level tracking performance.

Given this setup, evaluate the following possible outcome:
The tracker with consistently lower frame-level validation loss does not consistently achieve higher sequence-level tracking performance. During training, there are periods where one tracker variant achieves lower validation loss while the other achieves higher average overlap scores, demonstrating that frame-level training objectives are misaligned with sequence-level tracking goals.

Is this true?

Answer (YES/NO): YES